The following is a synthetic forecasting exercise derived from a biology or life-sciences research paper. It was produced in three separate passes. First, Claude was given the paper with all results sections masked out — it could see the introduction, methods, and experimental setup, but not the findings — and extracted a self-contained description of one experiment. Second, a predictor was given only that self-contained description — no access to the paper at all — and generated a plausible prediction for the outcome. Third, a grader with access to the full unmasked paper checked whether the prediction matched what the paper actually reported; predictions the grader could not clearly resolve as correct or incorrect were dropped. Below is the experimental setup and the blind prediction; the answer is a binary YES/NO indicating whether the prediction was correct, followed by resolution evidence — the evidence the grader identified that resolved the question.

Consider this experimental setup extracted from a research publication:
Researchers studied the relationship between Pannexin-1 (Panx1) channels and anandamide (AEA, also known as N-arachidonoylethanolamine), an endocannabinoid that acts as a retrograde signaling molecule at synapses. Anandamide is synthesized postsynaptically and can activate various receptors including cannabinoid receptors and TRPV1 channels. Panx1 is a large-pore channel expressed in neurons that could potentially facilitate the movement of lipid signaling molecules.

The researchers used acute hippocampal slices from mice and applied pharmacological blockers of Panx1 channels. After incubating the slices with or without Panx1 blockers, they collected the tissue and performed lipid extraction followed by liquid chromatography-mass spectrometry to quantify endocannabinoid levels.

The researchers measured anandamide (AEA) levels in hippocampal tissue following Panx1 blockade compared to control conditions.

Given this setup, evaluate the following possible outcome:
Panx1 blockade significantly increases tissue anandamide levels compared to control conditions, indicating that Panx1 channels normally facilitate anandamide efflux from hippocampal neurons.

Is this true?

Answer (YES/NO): NO